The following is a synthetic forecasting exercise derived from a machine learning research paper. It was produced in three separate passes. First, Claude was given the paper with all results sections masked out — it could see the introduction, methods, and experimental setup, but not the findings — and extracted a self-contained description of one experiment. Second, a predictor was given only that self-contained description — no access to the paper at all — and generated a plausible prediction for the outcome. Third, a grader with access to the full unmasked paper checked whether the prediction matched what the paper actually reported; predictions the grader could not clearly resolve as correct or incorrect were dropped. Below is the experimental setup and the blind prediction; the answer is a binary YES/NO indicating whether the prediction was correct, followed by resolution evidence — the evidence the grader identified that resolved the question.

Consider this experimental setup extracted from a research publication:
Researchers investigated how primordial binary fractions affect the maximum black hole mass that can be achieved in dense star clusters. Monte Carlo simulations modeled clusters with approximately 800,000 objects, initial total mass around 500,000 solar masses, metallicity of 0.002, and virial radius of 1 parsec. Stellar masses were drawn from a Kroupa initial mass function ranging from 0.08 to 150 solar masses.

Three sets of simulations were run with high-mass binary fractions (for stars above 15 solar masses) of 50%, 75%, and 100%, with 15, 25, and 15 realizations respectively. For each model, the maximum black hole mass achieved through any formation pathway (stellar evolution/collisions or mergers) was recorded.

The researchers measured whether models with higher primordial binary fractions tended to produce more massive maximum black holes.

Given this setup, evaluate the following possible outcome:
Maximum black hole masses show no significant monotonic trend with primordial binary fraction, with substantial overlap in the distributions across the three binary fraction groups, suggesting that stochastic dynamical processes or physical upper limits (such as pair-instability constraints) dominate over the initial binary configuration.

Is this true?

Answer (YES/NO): NO